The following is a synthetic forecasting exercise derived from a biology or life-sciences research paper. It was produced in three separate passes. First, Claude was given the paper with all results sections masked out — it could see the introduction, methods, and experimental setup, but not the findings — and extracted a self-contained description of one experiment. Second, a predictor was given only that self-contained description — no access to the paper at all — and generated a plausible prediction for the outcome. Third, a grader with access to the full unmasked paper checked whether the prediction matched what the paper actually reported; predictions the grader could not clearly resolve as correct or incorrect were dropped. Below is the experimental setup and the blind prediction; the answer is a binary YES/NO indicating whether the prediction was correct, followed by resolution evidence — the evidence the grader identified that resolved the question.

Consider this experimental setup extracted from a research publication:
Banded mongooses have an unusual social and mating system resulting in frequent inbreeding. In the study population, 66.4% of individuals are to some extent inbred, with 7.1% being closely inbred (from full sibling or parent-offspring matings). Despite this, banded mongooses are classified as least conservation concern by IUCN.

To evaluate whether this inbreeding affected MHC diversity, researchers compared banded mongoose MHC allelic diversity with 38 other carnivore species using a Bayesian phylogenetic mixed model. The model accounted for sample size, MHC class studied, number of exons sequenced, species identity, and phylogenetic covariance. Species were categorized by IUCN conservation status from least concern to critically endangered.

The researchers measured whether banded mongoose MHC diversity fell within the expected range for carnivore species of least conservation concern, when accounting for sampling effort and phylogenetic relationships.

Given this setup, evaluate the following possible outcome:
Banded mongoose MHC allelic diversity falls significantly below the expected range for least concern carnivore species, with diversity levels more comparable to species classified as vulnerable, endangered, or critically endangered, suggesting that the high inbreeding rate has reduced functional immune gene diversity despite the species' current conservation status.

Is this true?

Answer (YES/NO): NO